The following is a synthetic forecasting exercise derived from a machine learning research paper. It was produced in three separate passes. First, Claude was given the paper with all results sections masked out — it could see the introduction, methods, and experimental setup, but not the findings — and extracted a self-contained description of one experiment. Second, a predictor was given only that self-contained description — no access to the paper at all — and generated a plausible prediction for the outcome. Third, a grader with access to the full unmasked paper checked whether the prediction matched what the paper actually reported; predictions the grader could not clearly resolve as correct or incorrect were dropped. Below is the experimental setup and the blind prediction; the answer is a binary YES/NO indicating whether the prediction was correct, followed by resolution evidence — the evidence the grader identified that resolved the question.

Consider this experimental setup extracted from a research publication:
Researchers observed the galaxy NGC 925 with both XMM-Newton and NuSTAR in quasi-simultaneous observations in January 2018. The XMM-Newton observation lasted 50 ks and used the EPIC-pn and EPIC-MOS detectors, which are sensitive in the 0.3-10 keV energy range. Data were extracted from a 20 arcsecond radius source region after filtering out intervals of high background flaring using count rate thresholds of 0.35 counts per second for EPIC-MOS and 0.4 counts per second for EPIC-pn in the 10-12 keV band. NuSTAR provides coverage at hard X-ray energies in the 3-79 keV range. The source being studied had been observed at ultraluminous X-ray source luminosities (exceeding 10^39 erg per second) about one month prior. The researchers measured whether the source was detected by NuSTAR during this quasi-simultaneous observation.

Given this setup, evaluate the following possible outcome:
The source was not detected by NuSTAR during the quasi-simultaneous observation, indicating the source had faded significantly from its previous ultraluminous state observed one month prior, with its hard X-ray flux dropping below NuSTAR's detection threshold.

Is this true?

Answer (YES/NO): YES